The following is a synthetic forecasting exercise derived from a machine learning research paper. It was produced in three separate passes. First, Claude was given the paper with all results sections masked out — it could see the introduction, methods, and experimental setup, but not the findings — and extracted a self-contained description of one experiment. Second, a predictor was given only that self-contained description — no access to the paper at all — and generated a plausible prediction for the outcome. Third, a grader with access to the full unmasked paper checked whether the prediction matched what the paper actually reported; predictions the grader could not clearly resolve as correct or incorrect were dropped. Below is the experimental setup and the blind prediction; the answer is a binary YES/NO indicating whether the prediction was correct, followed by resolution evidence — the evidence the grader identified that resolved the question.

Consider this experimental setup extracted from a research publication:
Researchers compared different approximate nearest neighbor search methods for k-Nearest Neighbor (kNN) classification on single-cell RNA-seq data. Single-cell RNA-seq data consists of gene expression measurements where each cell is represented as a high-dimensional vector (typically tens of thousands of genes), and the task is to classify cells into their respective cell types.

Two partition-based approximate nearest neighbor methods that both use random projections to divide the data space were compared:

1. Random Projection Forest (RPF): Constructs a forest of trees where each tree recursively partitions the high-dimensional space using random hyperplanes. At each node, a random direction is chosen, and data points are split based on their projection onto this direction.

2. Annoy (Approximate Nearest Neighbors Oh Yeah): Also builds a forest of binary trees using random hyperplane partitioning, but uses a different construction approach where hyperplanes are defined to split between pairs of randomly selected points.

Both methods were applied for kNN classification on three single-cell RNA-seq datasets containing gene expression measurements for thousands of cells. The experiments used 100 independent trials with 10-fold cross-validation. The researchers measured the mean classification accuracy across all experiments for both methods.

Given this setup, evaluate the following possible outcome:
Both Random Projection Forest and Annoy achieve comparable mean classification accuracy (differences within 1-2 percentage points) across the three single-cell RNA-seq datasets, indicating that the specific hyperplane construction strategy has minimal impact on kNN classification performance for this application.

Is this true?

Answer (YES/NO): NO